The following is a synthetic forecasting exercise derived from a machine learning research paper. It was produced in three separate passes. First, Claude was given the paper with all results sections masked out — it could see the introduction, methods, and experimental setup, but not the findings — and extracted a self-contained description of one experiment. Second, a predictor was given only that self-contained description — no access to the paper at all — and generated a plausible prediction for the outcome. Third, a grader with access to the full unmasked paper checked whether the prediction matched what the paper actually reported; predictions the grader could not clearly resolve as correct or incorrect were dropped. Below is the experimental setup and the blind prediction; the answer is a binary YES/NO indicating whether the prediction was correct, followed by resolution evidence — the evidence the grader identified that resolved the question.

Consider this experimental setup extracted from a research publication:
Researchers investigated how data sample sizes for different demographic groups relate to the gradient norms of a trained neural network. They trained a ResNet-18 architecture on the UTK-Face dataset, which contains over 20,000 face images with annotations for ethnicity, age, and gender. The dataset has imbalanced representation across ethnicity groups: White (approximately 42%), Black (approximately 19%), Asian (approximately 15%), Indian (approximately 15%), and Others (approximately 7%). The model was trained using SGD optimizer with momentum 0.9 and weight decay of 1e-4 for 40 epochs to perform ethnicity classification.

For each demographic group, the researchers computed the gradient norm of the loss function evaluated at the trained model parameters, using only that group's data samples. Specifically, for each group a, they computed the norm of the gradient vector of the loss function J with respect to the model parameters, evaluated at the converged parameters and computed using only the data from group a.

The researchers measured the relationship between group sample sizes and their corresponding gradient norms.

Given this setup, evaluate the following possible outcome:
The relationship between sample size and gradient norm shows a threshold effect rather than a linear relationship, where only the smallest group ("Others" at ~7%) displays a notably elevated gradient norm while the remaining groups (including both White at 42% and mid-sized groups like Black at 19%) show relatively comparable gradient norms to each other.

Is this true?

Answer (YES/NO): NO